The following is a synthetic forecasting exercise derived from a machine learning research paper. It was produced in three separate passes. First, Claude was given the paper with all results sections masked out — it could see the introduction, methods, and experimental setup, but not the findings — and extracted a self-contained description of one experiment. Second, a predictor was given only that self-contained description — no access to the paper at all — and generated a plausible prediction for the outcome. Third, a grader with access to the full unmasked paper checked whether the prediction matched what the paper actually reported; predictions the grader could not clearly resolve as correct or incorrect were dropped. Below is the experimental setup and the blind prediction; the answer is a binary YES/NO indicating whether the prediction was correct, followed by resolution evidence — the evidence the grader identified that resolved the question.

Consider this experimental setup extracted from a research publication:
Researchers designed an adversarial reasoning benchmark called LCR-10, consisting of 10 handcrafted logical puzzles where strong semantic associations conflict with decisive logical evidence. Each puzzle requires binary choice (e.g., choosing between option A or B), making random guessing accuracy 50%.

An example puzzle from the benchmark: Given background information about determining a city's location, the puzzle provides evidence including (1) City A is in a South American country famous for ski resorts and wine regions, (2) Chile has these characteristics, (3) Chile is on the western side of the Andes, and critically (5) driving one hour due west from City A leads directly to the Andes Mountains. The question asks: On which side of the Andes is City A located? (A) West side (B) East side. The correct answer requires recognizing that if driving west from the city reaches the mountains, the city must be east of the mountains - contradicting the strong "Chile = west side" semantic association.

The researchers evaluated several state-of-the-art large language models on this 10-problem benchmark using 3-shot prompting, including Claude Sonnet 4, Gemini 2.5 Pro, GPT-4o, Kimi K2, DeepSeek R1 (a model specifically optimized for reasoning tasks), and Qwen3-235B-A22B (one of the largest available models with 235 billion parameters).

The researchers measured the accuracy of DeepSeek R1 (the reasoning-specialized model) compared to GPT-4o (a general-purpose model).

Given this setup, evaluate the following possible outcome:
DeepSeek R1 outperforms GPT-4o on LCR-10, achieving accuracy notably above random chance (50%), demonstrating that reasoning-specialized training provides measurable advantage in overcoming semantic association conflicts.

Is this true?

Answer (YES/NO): NO